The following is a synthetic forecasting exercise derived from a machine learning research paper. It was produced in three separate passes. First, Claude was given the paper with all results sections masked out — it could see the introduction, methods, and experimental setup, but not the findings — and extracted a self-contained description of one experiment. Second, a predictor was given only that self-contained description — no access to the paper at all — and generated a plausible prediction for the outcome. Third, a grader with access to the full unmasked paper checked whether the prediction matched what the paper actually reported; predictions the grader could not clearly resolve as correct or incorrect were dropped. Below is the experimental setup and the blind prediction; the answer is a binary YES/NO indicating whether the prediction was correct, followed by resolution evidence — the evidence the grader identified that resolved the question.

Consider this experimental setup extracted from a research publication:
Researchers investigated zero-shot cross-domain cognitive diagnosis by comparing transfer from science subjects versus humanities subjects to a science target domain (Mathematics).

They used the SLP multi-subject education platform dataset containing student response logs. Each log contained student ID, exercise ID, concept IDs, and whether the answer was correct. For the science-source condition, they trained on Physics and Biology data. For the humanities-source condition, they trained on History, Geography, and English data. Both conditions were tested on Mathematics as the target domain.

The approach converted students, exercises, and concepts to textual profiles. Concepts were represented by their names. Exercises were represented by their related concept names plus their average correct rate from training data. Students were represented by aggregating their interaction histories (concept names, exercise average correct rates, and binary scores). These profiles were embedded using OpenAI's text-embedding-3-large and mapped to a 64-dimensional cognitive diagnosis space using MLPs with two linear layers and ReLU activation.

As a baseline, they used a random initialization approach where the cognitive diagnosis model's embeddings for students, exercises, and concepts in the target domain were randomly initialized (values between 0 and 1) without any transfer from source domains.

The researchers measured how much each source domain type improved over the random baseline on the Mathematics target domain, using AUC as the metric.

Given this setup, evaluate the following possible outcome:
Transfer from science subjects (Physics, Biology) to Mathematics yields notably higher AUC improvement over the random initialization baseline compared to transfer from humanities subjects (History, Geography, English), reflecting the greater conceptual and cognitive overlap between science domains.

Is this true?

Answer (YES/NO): NO